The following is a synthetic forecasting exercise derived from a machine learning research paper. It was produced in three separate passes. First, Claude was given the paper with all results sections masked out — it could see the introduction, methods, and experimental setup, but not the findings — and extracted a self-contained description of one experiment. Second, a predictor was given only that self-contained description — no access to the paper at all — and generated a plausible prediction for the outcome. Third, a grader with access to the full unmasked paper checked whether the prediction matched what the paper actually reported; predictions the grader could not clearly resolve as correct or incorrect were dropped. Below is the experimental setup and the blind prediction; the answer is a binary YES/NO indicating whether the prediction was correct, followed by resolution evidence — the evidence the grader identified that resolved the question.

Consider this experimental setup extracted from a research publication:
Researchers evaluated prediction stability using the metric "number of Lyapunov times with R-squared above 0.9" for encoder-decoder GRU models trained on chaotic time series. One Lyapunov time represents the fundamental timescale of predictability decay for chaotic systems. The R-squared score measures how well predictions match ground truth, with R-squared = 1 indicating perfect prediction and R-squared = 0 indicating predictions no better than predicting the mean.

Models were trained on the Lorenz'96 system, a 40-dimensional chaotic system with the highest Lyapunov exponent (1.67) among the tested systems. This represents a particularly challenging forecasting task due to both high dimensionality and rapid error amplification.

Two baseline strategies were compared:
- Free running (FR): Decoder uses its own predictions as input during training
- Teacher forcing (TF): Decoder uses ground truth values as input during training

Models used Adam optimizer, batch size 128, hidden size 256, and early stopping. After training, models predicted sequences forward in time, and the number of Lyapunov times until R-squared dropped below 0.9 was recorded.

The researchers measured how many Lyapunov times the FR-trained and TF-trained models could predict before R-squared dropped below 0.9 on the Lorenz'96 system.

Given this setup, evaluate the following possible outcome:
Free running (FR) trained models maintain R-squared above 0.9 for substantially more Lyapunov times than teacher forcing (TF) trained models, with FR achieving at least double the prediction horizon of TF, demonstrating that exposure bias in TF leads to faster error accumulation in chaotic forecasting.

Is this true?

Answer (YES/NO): NO